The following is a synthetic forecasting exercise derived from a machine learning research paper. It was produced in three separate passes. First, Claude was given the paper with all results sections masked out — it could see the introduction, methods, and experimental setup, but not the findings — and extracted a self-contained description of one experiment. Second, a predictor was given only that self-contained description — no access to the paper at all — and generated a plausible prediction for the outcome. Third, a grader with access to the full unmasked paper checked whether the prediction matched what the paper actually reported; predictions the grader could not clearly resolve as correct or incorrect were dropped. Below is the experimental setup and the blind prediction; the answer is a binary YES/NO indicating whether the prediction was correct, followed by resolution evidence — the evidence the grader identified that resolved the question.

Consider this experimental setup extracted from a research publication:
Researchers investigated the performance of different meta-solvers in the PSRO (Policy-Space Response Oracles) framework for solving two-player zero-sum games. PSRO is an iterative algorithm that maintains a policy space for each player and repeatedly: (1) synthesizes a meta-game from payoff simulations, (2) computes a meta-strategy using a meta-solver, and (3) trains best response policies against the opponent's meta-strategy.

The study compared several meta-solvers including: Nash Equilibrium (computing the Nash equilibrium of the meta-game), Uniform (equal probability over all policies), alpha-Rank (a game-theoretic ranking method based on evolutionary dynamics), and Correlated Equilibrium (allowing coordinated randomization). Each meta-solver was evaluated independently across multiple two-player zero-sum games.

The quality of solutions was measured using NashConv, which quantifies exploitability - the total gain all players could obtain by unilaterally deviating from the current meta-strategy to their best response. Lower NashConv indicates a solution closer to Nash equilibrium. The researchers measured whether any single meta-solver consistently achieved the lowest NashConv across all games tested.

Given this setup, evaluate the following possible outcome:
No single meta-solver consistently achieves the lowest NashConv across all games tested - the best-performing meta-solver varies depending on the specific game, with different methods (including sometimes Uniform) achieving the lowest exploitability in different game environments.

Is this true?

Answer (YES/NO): YES